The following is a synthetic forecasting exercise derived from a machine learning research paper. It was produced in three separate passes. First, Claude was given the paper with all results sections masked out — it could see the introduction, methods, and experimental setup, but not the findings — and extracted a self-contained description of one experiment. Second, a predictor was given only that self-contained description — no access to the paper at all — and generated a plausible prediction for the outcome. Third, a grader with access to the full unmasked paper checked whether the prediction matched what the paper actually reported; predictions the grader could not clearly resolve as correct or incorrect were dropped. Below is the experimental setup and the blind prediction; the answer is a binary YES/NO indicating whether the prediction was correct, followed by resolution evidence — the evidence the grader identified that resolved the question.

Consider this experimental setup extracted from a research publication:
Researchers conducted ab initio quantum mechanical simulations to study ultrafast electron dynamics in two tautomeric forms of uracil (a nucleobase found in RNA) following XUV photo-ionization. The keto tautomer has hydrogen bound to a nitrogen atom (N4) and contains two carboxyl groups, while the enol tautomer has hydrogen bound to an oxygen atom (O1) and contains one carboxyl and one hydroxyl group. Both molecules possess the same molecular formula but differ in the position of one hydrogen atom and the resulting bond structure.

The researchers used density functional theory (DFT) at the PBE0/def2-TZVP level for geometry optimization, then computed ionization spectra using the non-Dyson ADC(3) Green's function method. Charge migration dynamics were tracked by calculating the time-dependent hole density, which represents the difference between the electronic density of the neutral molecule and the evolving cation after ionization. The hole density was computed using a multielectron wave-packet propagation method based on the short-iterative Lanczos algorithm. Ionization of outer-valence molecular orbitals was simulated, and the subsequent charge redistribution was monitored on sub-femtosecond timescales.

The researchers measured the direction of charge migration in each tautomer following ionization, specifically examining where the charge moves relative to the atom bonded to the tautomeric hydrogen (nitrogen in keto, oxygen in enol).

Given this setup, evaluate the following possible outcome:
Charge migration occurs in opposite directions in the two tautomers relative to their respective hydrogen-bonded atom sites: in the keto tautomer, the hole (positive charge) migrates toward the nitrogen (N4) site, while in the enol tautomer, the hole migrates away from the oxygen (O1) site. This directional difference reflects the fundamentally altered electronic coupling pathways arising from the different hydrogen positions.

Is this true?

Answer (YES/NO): NO